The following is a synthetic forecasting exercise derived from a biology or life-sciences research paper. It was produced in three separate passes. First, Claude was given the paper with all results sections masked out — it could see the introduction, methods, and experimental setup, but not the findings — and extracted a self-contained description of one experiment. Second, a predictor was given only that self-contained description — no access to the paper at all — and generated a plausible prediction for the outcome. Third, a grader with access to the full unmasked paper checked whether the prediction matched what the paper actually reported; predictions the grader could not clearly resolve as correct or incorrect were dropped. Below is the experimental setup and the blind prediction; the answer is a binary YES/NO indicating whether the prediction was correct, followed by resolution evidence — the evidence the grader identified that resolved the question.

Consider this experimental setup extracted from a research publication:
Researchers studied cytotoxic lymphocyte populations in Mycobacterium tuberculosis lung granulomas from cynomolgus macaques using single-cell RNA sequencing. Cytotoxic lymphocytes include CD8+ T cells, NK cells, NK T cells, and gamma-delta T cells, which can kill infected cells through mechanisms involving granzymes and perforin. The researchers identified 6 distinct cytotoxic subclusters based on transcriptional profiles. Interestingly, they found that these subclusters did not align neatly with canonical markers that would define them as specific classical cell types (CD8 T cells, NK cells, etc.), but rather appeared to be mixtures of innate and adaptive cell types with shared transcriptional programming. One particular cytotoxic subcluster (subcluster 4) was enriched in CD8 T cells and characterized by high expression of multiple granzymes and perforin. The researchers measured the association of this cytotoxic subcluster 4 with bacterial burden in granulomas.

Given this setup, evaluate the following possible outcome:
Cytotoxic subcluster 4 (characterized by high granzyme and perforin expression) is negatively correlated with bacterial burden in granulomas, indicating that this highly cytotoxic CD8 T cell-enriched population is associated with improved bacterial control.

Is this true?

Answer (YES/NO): YES